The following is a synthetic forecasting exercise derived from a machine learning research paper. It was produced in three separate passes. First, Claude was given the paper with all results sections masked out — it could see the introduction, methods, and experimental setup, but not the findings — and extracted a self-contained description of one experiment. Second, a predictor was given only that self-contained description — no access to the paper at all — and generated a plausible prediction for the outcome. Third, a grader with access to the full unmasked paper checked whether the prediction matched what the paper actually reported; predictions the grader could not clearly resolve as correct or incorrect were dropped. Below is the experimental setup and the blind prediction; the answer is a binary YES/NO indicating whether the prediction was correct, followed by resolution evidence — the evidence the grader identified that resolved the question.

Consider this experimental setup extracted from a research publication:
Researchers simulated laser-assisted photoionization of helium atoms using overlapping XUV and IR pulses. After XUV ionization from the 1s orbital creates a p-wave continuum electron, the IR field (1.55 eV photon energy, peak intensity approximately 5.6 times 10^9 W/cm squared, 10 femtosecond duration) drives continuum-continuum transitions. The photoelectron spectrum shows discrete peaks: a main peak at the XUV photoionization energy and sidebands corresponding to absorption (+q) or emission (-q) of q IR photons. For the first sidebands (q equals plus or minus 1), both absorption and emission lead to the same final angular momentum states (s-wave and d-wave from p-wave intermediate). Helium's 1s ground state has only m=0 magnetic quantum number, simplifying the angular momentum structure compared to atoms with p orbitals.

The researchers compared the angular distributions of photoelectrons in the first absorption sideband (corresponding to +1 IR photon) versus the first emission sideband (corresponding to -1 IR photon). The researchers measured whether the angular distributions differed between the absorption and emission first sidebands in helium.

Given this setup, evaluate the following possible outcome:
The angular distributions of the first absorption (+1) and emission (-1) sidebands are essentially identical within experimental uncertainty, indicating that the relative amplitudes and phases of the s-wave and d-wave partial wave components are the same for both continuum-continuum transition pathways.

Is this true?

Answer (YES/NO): NO